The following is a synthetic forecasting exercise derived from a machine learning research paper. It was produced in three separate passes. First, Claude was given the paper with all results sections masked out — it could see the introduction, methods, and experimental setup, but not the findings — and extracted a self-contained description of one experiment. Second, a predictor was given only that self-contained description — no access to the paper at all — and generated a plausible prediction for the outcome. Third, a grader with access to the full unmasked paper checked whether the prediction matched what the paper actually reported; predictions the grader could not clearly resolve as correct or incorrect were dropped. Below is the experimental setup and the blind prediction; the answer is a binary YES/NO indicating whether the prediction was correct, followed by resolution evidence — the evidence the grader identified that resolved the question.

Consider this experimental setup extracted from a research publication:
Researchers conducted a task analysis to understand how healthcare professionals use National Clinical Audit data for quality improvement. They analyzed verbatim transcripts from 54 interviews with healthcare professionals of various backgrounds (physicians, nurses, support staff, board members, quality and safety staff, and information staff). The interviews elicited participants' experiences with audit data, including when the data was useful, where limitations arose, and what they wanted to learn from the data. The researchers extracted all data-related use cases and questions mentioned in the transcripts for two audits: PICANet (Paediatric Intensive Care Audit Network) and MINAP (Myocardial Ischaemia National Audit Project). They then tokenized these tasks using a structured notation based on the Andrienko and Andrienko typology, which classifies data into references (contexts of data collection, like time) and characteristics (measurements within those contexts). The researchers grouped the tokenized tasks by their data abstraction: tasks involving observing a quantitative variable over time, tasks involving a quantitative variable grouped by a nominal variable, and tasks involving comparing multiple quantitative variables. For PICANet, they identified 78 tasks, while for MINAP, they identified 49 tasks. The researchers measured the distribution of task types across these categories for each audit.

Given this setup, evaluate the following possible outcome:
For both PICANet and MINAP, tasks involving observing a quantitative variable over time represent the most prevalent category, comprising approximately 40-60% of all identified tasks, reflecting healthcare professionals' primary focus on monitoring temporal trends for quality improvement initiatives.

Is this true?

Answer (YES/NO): NO